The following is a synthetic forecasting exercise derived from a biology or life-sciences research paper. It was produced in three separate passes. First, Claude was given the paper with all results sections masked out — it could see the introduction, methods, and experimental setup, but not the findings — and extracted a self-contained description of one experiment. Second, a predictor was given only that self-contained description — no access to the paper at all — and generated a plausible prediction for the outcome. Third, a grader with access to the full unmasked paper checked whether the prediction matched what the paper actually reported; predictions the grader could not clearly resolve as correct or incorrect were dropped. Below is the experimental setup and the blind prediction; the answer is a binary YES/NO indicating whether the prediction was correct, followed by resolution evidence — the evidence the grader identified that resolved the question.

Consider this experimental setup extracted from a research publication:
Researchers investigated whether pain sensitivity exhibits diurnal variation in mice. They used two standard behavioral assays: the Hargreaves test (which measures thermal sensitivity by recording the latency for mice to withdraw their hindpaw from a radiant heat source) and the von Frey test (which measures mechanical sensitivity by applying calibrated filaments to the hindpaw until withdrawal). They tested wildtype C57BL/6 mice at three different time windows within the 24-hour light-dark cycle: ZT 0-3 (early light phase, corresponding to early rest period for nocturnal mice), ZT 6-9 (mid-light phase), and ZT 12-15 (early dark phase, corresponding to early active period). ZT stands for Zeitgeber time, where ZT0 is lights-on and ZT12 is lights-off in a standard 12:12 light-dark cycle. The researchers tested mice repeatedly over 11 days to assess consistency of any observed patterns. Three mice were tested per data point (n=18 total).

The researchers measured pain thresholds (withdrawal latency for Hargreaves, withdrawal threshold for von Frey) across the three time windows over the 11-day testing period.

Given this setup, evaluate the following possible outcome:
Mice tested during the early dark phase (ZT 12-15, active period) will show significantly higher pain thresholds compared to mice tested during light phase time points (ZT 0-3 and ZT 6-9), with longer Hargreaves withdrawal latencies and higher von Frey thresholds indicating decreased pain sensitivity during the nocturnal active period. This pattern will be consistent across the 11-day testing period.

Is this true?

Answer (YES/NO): YES